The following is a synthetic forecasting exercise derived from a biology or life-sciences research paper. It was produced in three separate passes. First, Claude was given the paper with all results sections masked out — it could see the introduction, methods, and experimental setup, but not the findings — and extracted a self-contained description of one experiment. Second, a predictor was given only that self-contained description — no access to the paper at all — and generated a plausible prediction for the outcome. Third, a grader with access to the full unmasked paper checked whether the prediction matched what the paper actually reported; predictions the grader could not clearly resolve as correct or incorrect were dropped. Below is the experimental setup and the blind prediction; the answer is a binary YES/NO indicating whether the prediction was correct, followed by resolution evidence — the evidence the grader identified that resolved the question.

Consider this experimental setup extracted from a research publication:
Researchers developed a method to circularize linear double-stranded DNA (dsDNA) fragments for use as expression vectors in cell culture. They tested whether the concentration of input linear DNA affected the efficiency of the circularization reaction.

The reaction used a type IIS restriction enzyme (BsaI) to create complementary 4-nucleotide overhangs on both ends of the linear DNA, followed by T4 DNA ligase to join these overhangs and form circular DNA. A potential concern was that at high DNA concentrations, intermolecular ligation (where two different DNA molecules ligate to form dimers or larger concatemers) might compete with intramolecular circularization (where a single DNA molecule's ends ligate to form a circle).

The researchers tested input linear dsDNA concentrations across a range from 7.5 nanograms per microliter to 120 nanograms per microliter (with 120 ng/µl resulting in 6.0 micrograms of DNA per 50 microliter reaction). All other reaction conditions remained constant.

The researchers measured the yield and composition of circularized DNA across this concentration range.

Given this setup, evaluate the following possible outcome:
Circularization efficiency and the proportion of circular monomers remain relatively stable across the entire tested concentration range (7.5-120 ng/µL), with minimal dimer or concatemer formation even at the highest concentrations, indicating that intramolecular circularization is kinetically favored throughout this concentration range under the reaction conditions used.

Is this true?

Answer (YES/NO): NO